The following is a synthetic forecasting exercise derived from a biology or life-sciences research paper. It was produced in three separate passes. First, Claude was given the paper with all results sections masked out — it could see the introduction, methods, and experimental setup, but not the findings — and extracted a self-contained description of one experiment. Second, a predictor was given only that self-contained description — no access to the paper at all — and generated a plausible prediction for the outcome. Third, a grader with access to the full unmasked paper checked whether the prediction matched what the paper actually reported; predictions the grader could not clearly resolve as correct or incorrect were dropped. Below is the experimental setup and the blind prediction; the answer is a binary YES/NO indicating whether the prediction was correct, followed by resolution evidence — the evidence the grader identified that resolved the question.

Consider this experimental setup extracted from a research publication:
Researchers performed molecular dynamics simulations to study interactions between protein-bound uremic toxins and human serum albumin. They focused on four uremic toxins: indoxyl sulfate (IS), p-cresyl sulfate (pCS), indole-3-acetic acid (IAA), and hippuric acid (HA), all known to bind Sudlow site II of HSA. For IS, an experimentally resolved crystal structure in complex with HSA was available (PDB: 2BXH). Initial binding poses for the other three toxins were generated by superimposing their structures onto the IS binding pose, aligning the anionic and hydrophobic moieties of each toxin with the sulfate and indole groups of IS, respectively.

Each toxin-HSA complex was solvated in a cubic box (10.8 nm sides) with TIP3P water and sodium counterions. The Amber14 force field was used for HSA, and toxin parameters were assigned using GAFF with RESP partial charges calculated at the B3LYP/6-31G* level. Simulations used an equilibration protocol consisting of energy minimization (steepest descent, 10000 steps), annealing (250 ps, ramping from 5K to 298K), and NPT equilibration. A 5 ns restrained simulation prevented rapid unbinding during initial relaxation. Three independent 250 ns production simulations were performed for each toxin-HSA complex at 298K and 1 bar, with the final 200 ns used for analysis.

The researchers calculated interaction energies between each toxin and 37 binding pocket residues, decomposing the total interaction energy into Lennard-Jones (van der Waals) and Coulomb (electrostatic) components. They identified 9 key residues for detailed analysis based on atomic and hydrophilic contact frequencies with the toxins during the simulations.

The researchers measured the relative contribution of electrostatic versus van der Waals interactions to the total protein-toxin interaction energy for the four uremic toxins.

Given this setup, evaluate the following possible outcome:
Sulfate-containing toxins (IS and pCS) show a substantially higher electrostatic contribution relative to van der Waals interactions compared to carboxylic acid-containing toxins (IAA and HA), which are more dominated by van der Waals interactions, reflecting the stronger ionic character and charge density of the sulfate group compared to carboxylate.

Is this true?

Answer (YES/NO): NO